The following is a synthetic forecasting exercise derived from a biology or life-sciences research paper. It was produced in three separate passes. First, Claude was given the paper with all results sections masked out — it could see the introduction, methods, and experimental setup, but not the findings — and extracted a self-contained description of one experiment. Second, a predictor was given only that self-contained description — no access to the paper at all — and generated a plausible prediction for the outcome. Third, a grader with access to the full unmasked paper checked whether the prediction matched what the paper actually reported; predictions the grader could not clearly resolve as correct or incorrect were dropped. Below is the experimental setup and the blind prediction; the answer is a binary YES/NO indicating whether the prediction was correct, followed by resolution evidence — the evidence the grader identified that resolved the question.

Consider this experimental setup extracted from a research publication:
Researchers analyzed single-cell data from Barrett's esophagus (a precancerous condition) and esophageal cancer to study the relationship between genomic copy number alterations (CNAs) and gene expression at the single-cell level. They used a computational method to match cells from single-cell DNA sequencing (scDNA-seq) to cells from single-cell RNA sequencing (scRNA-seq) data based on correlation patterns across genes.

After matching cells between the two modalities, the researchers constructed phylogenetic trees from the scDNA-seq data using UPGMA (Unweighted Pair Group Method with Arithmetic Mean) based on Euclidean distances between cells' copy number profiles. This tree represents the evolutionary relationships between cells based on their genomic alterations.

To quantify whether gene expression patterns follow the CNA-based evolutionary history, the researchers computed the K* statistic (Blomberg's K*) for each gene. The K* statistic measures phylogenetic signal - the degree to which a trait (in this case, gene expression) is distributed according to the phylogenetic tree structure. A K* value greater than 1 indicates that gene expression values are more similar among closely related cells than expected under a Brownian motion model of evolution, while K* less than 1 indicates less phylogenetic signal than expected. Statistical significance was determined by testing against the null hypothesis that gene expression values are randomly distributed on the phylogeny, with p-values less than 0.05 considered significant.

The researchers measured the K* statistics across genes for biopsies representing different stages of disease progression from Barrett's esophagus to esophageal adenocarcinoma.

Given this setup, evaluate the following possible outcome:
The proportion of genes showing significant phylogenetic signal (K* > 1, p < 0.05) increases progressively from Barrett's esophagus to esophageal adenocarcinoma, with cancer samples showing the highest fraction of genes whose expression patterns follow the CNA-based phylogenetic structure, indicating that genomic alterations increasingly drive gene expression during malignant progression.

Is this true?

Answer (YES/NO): NO